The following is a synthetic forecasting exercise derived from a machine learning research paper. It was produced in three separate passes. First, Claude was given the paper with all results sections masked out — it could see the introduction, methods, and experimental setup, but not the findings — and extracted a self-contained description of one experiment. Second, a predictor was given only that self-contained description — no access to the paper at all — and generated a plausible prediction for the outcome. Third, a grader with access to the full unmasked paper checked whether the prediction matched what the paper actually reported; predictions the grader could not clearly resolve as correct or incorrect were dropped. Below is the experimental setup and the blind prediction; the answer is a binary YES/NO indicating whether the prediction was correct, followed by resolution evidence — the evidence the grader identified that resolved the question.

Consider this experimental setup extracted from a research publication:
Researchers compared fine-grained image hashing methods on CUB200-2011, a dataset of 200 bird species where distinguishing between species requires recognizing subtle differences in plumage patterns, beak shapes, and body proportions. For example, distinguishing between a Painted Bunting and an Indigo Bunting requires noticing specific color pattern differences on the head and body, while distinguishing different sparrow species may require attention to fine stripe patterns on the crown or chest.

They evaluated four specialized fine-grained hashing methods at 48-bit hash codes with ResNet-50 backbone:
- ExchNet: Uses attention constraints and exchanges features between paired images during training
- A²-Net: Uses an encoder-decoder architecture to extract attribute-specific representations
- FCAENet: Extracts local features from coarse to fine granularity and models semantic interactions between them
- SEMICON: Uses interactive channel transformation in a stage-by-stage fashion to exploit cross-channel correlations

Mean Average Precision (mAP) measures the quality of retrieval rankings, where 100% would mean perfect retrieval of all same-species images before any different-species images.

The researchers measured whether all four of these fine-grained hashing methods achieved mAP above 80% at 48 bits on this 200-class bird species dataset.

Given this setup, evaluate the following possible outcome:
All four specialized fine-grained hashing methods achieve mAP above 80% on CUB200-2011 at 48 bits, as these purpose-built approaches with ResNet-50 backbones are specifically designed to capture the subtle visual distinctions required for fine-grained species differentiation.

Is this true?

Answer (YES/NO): NO